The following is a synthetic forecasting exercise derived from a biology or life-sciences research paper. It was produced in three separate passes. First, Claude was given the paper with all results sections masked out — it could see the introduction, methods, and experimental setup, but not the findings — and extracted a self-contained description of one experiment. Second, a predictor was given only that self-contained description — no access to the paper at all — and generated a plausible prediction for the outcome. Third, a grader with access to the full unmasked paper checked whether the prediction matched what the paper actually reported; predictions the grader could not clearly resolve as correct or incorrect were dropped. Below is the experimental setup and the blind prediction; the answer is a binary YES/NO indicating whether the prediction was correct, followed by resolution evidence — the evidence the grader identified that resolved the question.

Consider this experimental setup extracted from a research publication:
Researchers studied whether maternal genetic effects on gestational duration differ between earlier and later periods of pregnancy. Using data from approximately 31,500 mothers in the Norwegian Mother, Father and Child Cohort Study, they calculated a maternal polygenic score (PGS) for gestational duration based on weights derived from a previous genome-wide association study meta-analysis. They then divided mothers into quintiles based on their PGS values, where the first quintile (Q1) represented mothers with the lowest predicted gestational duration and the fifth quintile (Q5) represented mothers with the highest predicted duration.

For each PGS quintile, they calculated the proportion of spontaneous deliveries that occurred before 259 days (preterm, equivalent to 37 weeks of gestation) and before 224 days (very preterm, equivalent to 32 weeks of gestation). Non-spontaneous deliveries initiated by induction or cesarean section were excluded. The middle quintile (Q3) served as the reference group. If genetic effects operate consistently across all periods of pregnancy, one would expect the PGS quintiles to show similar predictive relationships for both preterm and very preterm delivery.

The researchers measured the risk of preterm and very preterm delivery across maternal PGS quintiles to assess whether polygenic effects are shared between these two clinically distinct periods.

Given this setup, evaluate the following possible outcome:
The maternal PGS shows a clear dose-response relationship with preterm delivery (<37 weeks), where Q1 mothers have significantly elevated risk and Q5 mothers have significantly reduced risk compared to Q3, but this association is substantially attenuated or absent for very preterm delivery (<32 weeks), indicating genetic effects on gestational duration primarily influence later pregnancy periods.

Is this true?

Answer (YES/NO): NO